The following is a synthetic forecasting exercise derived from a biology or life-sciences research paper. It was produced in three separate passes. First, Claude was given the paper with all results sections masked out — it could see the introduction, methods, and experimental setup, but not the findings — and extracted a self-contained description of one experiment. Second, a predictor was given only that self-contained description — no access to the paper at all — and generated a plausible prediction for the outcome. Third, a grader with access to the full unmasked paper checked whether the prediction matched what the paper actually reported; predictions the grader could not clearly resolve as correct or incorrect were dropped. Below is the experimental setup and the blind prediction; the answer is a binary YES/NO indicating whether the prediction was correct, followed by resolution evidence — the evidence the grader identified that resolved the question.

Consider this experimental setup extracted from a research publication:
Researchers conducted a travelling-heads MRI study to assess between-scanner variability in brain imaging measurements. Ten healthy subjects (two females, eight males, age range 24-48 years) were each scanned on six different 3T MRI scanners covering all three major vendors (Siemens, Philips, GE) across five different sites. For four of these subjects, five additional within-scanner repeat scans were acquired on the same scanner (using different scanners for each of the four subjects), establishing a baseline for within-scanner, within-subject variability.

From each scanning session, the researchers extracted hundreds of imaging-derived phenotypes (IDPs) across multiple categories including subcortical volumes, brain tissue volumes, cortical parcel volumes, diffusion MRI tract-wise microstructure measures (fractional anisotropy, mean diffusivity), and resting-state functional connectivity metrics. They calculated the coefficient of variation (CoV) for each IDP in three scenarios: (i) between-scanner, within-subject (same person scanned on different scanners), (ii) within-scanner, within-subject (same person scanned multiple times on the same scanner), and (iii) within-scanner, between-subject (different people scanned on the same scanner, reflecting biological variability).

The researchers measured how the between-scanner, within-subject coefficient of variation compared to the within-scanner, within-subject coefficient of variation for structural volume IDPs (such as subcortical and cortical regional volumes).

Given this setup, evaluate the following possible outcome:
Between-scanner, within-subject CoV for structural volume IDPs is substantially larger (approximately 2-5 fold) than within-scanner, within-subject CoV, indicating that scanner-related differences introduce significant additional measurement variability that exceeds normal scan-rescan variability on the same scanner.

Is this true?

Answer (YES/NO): NO